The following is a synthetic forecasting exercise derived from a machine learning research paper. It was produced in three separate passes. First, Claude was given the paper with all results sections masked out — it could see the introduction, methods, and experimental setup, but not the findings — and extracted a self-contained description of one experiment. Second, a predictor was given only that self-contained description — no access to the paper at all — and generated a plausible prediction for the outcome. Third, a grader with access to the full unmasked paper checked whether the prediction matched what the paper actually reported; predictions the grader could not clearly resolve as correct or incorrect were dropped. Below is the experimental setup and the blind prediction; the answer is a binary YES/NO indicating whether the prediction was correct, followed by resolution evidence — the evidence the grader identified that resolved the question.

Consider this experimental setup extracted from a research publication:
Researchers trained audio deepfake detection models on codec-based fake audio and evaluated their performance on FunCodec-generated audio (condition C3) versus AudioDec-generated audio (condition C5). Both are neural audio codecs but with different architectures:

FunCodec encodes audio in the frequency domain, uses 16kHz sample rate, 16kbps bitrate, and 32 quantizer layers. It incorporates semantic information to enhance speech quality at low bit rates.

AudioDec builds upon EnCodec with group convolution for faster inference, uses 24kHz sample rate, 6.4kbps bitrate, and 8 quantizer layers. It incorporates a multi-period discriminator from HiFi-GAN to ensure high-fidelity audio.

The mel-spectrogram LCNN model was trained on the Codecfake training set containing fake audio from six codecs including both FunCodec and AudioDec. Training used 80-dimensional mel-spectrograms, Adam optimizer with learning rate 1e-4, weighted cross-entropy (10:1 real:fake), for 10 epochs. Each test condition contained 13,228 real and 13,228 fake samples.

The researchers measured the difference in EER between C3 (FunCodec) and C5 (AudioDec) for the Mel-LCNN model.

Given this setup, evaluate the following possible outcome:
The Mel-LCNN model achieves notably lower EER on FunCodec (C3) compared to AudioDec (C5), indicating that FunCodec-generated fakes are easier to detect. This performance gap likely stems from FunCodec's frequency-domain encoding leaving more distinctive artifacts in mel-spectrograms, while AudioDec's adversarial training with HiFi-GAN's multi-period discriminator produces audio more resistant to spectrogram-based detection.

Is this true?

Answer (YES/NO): YES